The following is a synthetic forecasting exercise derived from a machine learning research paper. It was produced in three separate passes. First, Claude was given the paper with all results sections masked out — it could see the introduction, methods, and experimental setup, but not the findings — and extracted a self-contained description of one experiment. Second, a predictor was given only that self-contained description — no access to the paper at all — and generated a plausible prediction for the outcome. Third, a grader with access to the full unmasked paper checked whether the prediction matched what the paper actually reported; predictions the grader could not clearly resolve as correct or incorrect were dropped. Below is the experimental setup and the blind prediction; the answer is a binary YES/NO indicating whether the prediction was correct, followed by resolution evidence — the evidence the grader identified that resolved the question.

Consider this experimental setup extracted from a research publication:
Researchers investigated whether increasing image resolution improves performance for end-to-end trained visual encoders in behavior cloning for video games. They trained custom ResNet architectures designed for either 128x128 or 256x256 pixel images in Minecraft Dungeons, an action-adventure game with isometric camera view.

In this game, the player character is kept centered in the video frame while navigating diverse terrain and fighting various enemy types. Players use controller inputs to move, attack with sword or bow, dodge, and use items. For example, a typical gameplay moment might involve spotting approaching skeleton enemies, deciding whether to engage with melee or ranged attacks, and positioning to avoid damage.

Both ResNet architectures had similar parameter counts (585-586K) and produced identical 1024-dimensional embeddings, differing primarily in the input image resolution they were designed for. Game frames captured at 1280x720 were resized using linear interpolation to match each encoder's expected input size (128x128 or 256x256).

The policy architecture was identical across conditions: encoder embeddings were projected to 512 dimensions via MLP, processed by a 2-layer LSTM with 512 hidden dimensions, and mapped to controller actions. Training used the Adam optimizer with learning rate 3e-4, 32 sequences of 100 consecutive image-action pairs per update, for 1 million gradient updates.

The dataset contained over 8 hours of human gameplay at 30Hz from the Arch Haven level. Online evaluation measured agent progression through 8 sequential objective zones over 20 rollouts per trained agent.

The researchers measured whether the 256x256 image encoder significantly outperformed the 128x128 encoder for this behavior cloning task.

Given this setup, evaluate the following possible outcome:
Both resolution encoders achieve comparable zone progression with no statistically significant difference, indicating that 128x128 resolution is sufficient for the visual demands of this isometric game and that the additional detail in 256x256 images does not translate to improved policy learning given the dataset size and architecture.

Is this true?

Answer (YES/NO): YES